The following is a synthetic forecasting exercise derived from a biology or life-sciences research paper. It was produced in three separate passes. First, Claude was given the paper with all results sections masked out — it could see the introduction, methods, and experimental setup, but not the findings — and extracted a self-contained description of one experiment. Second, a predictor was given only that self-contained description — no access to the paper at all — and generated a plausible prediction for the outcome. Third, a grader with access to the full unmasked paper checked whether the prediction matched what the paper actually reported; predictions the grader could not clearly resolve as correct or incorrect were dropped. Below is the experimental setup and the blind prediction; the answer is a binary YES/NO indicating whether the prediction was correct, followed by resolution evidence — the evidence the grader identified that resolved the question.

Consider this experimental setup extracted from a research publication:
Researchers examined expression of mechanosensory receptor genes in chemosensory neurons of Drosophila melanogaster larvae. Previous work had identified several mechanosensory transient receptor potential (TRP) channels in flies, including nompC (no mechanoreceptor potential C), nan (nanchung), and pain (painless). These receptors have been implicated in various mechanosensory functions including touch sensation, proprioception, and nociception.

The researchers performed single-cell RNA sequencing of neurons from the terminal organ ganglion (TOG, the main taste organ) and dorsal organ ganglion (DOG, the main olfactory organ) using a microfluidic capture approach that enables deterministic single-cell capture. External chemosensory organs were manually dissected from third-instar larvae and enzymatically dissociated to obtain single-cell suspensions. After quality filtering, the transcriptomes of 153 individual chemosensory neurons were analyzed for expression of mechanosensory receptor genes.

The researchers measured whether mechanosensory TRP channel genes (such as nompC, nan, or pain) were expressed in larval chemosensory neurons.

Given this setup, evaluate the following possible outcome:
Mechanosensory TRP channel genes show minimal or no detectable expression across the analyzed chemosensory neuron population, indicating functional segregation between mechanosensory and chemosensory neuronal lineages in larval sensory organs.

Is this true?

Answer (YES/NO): NO